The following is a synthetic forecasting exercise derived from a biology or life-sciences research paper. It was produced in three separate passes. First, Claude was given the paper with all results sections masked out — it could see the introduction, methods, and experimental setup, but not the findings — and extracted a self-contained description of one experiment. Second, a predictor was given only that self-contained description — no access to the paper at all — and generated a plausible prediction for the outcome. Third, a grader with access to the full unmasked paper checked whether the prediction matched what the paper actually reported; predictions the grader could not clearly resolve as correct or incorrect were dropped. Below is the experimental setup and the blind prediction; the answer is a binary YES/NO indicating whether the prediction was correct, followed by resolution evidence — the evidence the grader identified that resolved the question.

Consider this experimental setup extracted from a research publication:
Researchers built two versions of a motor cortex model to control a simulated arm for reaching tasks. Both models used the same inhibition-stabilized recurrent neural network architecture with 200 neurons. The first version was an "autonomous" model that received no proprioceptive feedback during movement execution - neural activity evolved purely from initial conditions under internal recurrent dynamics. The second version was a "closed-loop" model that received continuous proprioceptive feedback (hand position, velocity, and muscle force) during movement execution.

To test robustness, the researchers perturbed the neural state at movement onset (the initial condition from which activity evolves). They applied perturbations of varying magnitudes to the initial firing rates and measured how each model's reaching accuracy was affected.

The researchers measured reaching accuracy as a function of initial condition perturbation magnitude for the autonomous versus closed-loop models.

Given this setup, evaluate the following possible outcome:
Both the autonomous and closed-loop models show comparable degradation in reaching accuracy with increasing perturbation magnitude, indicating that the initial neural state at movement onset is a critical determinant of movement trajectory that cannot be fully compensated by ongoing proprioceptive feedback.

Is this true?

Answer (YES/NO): NO